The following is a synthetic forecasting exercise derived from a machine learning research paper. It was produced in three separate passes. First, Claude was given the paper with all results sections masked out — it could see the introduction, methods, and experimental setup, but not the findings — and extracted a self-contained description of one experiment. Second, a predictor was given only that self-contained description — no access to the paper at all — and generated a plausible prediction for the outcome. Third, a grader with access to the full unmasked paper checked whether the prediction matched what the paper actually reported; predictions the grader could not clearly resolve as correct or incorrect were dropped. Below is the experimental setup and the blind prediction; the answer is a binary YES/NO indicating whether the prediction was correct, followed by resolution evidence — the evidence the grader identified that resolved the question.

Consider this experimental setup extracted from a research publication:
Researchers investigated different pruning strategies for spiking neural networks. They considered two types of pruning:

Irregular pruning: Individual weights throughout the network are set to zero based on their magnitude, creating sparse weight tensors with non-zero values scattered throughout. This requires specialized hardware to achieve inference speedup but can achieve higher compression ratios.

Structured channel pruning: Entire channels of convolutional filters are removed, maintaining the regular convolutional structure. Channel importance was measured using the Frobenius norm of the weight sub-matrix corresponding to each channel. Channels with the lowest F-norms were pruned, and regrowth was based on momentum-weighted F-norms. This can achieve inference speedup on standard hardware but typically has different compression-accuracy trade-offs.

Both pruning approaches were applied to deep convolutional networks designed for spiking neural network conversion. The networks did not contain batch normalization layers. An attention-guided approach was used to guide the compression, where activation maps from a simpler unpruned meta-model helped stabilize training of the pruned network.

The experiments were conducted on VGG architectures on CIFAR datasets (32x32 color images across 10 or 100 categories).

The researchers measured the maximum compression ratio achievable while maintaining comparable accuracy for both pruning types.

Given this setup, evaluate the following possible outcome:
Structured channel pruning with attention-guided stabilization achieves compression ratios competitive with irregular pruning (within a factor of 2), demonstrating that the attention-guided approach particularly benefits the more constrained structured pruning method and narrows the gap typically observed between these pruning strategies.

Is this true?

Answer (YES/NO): NO